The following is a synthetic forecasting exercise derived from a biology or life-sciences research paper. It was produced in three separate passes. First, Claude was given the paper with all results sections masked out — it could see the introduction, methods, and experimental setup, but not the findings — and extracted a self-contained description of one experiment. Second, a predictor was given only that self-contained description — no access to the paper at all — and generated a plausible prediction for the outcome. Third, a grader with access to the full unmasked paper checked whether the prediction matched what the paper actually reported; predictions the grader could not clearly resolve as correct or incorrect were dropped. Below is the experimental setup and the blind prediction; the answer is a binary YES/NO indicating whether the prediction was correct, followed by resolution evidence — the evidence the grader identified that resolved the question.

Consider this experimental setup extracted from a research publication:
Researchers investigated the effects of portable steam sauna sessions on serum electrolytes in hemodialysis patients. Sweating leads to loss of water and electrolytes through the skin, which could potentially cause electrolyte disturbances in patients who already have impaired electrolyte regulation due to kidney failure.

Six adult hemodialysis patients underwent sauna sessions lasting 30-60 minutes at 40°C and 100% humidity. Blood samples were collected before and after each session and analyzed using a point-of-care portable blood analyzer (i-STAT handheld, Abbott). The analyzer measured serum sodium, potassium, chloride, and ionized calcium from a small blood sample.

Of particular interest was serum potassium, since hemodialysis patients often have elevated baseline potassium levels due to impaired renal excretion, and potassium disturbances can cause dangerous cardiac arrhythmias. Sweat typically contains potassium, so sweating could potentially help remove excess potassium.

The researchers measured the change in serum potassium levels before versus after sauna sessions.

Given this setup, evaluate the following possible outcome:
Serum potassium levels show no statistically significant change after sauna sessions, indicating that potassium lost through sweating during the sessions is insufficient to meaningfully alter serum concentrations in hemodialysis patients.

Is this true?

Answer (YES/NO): YES